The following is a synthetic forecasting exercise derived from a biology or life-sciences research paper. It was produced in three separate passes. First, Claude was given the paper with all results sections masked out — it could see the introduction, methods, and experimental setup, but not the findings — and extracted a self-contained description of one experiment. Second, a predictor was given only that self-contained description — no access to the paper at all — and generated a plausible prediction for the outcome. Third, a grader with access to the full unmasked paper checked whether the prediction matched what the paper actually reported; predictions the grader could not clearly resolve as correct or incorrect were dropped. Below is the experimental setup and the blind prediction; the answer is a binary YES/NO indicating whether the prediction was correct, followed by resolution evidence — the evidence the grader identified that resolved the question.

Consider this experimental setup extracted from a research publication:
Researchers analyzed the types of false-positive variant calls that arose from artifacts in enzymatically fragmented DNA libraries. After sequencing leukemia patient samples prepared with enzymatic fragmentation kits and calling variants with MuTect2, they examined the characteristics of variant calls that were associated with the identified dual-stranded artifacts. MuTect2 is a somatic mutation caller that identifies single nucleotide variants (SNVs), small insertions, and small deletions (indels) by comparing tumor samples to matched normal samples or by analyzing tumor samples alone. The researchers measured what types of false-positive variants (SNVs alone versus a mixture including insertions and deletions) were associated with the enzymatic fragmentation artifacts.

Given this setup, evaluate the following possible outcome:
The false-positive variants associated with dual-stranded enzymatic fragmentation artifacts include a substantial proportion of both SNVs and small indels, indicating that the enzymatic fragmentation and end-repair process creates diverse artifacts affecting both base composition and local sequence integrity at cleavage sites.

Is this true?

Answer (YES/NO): YES